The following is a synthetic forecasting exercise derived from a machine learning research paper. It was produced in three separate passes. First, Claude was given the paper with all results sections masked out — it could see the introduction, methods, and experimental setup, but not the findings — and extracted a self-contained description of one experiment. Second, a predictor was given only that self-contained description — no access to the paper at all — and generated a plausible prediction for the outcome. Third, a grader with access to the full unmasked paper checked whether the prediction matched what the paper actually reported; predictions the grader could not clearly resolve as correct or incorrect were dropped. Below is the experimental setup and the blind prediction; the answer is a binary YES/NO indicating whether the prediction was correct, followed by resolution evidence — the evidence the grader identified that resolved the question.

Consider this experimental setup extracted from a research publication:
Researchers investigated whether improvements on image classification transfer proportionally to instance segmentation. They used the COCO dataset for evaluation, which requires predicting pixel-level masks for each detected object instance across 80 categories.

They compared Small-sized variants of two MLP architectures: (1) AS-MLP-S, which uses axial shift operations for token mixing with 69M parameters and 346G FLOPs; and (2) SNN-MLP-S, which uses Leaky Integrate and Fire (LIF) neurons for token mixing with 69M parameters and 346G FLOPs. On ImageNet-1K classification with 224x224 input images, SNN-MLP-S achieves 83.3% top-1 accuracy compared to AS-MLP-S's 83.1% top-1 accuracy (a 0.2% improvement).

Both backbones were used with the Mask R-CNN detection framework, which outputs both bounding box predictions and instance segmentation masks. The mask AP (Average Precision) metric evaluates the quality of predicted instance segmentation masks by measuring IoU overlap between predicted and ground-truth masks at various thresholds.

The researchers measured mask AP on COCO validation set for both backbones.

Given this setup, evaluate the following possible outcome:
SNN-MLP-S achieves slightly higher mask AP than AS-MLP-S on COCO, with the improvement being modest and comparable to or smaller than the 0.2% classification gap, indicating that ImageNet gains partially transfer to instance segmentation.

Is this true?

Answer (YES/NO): NO